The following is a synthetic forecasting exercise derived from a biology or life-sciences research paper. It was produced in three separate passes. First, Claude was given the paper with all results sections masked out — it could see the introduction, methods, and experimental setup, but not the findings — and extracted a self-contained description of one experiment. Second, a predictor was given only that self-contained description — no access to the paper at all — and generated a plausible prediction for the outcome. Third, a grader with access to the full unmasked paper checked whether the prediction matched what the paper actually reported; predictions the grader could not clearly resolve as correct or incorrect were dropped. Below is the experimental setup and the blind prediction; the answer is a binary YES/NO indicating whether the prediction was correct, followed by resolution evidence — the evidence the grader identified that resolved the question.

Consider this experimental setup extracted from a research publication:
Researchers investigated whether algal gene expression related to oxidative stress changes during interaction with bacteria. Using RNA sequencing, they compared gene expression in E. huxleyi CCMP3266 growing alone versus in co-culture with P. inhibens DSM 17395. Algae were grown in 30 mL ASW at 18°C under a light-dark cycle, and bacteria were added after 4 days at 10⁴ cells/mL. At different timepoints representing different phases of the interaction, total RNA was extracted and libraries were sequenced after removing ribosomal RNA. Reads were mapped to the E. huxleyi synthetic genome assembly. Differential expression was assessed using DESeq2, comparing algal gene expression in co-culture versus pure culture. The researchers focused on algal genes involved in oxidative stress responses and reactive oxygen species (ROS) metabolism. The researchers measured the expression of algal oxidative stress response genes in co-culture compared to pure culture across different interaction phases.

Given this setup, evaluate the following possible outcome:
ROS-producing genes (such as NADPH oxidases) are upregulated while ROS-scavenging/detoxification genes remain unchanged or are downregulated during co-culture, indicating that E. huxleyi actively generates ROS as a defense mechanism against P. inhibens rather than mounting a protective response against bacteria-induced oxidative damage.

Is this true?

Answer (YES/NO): NO